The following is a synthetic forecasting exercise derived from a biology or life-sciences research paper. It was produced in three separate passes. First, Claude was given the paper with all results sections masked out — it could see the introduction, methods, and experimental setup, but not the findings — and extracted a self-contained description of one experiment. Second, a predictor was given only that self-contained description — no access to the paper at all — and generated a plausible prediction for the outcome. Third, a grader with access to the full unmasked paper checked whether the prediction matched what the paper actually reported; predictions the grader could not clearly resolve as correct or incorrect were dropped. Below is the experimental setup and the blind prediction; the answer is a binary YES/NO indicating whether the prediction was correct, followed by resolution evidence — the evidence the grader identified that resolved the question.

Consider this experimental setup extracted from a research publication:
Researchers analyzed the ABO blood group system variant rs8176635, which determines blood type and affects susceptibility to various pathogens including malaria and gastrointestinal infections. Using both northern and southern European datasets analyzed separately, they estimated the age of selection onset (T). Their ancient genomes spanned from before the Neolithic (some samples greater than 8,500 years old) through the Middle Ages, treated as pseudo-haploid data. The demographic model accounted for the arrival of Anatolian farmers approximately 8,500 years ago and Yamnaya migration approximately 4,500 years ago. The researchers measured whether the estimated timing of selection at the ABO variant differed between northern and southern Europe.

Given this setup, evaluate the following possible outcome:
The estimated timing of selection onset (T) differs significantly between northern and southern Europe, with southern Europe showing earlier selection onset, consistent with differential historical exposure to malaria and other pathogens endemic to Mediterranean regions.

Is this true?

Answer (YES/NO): NO